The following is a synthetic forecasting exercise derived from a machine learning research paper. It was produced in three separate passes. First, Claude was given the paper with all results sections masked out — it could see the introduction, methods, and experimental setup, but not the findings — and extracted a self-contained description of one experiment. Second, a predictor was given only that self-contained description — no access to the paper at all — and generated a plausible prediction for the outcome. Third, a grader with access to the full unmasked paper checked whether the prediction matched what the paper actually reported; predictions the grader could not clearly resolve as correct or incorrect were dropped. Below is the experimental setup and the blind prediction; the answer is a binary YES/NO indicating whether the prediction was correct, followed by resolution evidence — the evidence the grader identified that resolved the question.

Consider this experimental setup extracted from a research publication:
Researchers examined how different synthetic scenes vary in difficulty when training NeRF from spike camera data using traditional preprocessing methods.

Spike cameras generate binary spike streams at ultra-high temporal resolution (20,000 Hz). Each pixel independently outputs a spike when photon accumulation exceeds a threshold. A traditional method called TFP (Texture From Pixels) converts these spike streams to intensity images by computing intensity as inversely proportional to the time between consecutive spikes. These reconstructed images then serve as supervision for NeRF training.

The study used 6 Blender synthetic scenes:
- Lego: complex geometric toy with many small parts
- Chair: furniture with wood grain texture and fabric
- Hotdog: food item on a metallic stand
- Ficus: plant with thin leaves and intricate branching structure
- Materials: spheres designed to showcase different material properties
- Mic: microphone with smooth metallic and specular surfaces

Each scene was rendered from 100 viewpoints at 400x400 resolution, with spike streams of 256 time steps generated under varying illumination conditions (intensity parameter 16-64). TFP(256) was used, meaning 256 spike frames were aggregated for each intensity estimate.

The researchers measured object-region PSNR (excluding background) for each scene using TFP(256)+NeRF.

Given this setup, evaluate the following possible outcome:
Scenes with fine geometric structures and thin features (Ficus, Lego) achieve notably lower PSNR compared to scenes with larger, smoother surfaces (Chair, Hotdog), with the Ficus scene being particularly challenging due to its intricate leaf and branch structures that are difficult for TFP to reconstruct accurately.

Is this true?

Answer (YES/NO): NO